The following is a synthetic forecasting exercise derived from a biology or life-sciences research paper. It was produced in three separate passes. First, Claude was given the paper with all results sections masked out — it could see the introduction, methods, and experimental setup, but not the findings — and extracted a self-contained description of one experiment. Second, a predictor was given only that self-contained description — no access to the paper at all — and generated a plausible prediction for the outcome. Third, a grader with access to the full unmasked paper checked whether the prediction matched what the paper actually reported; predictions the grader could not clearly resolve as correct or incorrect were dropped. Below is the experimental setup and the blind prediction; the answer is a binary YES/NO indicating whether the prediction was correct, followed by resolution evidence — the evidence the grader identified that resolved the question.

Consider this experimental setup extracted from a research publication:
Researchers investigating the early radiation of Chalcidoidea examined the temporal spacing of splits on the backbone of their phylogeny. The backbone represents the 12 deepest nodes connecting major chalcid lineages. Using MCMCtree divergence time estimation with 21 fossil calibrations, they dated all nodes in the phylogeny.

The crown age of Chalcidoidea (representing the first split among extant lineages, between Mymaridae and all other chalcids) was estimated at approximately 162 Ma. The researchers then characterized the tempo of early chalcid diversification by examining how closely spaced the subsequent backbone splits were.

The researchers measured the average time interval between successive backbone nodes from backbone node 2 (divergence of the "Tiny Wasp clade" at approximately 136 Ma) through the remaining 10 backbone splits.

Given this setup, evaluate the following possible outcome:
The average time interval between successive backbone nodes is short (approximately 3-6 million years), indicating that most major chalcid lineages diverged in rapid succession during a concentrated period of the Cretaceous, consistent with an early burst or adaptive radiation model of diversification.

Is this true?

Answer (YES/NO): YES